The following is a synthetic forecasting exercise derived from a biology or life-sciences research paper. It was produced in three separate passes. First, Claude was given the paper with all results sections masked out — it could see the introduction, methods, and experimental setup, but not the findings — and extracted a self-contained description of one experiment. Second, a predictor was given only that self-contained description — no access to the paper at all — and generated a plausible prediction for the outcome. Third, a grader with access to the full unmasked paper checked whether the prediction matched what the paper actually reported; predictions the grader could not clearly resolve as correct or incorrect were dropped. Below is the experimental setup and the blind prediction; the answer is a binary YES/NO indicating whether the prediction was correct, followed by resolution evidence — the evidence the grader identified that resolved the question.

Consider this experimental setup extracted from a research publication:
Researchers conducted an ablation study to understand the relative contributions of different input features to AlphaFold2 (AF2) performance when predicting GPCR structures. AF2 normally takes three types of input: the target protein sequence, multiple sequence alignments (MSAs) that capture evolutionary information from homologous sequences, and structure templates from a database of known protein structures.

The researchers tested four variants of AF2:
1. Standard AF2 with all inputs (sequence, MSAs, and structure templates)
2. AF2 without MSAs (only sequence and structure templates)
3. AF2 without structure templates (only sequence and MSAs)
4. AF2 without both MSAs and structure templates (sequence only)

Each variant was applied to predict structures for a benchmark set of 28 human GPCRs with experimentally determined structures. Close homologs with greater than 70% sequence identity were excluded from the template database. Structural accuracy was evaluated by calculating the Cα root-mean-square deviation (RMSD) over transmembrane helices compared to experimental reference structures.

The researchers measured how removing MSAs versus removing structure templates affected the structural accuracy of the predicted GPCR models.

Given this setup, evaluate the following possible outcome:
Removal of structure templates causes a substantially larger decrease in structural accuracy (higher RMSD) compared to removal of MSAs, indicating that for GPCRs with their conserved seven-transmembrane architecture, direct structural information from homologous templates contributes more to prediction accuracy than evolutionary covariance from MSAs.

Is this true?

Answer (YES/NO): NO